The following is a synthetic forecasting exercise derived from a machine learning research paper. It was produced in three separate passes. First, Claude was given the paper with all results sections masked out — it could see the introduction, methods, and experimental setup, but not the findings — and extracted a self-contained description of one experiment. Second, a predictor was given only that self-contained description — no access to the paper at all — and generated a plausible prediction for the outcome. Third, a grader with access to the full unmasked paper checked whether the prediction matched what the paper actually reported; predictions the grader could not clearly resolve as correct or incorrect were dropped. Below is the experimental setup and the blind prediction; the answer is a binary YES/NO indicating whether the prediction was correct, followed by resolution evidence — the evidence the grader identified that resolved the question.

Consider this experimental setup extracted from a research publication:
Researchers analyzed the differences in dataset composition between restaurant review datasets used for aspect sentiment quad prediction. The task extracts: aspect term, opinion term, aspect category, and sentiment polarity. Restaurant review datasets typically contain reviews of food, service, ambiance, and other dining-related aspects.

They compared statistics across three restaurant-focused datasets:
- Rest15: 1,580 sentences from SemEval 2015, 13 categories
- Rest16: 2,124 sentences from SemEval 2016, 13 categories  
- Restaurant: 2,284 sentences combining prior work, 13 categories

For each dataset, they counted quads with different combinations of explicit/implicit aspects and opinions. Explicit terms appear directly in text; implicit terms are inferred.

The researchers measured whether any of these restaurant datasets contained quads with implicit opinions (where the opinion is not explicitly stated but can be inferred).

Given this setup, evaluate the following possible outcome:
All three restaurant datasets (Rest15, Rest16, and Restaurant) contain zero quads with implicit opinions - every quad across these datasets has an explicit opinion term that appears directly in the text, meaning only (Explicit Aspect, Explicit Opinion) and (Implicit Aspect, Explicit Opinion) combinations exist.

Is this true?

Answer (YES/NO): NO